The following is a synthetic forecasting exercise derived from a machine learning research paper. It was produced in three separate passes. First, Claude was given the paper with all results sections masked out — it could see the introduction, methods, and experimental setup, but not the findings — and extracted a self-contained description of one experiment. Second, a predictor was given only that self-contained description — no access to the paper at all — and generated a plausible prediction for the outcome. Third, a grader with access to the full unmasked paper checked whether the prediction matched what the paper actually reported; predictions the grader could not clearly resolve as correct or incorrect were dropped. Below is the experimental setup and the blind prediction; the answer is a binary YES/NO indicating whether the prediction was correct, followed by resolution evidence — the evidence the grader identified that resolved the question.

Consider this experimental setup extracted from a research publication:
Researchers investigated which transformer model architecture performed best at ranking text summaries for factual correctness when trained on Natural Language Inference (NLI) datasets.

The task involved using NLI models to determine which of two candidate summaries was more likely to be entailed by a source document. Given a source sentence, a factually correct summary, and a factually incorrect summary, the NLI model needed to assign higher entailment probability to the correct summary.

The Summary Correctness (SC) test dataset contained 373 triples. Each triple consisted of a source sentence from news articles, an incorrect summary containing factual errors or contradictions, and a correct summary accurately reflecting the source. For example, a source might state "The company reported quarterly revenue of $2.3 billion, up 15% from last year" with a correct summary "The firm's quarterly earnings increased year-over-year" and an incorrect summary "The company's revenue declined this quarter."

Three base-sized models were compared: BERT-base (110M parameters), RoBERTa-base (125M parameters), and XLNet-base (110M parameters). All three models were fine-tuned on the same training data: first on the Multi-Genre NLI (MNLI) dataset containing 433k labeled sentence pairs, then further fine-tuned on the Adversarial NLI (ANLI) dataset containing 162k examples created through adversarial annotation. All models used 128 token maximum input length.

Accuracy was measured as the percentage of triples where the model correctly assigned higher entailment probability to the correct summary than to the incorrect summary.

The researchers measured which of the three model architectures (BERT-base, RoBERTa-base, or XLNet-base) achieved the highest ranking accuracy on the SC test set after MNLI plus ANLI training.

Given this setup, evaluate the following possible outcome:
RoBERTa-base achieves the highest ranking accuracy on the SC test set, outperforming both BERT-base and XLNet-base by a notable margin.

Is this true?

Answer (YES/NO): NO